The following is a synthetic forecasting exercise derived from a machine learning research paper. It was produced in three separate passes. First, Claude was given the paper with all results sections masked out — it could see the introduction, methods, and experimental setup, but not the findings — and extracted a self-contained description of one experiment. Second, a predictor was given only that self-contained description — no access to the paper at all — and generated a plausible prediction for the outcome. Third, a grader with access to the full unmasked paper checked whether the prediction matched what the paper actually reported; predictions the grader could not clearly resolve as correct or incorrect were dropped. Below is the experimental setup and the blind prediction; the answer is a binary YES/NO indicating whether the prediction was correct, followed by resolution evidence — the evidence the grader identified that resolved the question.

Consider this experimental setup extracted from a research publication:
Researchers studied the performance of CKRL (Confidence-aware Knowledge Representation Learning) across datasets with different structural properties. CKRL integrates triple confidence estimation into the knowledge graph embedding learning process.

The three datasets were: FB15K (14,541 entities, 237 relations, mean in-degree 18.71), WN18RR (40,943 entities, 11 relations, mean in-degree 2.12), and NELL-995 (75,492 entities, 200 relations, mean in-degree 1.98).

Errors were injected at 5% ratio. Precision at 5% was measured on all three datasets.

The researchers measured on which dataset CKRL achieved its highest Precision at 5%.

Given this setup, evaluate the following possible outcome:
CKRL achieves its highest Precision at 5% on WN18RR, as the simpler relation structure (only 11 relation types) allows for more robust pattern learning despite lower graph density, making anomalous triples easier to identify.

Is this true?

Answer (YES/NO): NO